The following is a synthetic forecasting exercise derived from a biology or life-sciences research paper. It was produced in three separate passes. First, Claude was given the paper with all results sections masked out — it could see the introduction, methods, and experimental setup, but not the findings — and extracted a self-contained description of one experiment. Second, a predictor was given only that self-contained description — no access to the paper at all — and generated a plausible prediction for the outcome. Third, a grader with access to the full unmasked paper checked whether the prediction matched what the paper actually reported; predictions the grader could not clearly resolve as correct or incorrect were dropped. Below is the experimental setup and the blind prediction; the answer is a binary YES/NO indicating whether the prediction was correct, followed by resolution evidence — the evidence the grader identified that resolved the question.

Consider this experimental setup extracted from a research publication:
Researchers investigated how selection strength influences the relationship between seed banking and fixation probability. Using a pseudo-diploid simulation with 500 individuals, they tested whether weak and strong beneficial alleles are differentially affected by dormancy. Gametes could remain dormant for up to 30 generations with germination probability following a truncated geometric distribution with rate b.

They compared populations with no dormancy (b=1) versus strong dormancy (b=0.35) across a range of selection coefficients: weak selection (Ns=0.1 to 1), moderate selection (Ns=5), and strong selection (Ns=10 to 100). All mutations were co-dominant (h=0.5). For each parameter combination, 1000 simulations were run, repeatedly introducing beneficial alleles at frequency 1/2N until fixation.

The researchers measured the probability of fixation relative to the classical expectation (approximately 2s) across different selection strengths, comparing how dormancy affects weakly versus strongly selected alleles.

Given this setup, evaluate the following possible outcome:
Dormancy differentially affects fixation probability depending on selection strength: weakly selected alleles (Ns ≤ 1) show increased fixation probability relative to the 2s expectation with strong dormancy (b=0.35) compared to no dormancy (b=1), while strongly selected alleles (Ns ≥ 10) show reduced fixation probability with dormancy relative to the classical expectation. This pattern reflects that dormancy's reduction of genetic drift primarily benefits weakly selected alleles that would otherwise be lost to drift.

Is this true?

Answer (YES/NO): NO